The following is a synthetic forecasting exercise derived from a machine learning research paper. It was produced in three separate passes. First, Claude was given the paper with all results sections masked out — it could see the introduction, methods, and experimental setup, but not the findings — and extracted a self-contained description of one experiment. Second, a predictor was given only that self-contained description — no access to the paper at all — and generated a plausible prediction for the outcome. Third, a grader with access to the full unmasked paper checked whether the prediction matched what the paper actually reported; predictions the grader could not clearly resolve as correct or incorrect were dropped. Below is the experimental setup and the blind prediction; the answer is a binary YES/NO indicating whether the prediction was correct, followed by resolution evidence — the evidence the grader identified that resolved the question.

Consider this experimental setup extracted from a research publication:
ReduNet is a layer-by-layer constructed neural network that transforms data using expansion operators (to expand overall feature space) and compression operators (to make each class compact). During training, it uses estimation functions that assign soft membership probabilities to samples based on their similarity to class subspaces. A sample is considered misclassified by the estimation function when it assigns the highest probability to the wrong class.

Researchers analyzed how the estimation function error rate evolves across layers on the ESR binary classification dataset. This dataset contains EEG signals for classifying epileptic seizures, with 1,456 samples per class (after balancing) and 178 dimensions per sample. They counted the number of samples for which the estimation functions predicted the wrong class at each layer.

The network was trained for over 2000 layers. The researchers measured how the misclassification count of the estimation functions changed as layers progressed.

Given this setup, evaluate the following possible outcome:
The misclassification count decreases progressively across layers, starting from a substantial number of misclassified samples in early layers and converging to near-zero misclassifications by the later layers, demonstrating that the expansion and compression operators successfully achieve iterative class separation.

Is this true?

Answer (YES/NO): NO